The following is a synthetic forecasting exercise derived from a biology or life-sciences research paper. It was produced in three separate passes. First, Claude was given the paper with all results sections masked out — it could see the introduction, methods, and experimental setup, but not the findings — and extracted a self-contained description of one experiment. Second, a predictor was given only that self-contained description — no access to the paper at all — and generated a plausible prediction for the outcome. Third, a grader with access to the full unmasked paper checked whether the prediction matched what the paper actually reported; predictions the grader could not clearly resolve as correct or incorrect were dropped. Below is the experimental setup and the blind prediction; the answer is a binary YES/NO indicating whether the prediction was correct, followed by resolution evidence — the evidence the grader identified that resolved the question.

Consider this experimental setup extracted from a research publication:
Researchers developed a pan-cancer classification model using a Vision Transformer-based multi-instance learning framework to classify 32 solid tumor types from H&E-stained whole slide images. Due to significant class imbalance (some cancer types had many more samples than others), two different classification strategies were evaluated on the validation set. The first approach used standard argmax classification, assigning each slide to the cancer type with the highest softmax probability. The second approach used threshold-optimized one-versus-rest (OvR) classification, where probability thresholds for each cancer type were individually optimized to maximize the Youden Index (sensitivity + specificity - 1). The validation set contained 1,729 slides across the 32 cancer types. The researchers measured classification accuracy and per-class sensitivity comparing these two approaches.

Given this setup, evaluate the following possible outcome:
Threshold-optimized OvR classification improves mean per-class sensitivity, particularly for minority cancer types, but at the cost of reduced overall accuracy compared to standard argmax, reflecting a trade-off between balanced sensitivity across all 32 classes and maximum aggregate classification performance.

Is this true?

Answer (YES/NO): NO